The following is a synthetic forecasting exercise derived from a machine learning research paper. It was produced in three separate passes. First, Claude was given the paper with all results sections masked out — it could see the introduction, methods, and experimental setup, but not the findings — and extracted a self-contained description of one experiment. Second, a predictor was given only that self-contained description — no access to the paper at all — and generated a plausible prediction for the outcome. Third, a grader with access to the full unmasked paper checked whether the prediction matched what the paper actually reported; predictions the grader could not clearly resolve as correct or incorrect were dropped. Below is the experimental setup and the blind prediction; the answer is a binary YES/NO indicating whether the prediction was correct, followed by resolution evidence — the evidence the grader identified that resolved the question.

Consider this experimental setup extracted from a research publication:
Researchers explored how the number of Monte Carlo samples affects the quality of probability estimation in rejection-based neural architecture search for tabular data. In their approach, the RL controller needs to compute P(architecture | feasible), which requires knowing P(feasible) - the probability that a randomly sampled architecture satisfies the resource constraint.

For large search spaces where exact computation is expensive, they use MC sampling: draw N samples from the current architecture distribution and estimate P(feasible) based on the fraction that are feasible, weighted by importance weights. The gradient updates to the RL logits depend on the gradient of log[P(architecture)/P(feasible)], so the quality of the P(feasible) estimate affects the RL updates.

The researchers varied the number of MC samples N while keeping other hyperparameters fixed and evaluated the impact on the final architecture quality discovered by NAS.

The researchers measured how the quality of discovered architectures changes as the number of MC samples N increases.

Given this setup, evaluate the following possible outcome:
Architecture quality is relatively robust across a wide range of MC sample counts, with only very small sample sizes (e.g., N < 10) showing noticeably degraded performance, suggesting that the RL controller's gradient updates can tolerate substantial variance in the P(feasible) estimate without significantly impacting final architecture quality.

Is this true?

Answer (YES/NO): NO